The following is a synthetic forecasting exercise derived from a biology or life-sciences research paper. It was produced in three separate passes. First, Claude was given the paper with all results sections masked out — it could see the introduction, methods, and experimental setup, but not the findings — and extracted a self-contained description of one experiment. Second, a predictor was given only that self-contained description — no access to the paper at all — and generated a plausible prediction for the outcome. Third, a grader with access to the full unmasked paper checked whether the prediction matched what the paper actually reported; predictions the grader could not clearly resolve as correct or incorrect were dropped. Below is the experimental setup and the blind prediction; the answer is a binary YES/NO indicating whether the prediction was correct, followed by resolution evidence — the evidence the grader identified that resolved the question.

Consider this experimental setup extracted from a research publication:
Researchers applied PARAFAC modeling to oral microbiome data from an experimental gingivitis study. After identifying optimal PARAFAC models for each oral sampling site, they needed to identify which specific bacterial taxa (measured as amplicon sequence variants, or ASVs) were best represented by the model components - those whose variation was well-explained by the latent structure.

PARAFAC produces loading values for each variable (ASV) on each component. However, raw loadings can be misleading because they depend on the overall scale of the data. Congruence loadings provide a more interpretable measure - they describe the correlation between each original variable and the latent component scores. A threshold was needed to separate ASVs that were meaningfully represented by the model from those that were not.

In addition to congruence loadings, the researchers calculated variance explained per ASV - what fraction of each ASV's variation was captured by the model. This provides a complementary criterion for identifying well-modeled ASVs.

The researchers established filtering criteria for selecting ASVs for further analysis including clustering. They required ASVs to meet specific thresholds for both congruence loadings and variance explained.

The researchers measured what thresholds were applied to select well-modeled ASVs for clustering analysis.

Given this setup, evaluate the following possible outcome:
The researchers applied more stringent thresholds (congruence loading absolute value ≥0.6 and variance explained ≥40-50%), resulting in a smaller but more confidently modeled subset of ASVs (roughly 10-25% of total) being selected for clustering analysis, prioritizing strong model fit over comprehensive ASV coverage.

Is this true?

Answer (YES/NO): NO